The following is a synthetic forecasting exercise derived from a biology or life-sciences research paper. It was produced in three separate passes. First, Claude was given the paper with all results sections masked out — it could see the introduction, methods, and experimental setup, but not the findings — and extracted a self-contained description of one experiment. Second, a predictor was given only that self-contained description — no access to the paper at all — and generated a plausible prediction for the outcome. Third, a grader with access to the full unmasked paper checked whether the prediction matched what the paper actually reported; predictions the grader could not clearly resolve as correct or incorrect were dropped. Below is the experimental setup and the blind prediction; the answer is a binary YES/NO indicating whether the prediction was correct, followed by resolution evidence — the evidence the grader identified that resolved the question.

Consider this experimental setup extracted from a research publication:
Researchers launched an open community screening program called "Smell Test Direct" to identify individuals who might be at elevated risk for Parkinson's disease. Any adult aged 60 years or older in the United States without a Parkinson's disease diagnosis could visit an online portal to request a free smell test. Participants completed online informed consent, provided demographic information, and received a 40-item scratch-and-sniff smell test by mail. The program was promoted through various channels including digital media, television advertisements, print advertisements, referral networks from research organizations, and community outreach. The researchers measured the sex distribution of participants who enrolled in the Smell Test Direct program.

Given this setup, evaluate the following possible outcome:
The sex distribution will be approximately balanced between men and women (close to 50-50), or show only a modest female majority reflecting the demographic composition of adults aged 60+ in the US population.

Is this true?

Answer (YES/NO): NO